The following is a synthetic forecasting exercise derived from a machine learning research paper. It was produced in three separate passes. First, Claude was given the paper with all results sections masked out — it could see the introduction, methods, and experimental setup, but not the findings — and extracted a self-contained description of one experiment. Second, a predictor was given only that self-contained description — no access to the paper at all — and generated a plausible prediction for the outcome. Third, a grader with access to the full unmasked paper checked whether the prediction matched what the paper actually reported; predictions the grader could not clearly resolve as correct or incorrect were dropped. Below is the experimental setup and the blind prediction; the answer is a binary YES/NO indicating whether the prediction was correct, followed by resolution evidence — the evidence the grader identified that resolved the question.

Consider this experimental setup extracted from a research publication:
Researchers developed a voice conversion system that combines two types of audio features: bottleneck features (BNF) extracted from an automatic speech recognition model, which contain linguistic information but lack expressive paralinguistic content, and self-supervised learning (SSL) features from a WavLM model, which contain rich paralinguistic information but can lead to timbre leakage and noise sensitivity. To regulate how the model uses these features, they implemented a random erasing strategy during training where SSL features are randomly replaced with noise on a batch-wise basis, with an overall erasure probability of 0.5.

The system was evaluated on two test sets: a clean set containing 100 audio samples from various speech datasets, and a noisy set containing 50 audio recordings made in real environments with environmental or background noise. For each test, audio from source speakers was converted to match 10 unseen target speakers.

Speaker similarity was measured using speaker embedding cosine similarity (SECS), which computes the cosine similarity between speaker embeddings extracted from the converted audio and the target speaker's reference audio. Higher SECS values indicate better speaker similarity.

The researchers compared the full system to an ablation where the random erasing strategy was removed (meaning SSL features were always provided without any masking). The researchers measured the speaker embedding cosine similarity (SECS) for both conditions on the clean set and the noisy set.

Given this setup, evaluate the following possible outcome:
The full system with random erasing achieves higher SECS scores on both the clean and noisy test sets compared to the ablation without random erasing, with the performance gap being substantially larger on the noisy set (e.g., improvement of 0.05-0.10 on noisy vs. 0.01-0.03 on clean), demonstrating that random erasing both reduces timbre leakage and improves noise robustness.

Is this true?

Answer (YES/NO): NO